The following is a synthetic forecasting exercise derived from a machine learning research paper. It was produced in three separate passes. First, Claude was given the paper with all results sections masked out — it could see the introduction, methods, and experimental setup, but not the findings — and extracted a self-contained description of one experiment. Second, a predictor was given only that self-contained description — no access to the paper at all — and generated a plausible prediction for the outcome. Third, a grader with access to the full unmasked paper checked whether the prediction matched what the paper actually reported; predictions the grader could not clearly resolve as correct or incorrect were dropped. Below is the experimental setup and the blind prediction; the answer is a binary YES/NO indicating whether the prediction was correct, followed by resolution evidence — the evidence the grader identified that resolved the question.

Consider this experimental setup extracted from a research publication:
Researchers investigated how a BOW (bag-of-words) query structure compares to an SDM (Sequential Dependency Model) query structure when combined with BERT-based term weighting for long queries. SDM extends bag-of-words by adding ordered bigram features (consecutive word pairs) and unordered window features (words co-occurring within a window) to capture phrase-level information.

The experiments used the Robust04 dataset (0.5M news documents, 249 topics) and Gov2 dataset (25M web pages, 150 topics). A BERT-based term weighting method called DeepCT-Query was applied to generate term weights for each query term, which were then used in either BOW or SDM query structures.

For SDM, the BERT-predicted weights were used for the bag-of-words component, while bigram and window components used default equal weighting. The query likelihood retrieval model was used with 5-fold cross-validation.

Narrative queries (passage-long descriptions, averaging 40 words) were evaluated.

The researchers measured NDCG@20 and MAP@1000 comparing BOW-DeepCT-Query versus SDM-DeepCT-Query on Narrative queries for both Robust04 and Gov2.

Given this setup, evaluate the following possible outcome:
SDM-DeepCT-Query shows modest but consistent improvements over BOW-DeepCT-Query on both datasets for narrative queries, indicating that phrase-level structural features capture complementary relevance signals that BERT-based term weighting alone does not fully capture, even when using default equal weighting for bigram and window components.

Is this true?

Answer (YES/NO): YES